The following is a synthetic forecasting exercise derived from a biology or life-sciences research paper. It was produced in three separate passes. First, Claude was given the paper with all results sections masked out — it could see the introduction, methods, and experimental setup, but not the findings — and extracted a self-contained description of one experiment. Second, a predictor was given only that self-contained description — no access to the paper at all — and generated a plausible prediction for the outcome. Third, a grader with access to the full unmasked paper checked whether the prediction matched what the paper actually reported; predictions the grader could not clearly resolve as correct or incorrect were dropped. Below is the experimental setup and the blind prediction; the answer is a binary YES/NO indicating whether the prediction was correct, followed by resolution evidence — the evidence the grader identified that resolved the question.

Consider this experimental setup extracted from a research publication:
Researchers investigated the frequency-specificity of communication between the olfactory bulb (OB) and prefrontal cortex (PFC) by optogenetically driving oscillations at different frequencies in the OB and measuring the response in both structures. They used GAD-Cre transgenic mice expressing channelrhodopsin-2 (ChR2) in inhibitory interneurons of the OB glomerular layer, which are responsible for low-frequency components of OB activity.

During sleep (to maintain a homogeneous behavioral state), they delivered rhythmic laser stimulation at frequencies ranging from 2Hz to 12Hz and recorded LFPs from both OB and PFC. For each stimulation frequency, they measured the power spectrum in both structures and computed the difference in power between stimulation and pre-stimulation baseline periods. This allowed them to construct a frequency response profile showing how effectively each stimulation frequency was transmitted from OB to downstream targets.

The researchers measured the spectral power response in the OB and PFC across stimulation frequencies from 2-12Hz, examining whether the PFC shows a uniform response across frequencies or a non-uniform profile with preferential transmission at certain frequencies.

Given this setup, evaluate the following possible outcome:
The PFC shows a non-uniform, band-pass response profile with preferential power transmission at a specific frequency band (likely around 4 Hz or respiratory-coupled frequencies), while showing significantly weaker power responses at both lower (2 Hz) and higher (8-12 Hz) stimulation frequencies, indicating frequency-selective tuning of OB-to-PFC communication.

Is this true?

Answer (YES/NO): YES